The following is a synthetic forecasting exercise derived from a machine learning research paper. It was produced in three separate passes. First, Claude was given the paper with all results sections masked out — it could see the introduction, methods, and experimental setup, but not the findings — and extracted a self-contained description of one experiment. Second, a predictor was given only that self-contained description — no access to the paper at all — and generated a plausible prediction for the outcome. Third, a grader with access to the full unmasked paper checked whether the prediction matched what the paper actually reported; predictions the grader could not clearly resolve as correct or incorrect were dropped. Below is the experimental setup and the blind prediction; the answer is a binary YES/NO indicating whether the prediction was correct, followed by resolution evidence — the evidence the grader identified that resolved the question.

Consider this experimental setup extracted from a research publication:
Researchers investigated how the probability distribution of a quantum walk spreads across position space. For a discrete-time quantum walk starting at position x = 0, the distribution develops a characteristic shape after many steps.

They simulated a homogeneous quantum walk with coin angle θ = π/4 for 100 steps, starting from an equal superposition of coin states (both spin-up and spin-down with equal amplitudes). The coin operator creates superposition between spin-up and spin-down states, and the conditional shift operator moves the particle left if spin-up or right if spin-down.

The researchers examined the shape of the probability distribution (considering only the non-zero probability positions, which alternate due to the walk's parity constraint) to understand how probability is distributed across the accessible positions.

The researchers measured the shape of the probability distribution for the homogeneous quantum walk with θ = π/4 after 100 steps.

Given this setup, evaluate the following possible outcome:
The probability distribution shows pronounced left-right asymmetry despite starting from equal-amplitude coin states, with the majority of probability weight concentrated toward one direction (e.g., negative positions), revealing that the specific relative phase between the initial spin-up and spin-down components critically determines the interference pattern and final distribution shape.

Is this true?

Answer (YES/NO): NO